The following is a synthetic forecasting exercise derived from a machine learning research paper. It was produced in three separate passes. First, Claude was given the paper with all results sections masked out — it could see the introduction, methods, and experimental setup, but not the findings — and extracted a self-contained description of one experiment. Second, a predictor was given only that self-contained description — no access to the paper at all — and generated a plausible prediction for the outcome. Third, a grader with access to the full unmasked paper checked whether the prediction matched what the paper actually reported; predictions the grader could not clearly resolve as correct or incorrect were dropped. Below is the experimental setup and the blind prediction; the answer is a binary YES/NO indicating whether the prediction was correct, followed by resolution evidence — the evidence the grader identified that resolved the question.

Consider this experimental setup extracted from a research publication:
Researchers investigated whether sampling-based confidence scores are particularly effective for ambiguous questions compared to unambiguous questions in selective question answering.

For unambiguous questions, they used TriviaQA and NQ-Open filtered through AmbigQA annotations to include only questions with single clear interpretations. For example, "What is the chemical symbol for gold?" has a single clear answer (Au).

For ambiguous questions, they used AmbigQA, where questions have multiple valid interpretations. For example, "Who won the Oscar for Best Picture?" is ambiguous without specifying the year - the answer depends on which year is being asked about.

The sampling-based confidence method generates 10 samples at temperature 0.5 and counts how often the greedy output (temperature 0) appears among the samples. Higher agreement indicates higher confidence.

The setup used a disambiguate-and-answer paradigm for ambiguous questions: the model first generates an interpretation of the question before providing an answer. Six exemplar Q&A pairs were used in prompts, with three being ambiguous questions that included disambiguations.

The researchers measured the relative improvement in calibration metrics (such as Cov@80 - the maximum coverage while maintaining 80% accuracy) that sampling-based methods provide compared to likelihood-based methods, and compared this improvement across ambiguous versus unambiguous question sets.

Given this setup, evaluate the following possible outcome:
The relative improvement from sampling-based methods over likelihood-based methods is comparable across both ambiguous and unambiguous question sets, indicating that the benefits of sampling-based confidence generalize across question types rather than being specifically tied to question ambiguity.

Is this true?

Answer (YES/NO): NO